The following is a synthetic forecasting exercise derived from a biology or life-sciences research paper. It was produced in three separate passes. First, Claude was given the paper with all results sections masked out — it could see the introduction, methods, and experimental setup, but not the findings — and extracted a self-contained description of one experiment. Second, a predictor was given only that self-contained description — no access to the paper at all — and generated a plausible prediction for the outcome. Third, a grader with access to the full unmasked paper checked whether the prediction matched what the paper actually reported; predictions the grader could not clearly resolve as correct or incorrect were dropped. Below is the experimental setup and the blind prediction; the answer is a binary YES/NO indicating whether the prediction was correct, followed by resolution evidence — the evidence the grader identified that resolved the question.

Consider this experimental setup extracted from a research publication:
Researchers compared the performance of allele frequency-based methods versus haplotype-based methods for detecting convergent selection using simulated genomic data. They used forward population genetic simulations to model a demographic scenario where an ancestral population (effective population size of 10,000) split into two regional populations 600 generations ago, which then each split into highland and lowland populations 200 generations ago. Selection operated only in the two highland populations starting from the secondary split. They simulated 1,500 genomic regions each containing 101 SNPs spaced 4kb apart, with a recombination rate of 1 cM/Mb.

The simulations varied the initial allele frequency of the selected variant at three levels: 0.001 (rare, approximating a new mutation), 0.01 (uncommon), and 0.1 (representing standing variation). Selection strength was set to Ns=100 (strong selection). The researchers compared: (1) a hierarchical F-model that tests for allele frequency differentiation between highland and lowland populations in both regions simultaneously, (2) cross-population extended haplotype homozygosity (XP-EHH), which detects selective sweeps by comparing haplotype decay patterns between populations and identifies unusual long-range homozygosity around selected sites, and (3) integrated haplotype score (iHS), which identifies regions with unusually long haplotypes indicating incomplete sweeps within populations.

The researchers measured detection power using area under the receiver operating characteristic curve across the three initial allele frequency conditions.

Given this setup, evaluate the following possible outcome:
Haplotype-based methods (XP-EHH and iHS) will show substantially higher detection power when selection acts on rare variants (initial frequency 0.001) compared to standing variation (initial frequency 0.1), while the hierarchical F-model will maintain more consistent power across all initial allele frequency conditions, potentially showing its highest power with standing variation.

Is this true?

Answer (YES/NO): NO